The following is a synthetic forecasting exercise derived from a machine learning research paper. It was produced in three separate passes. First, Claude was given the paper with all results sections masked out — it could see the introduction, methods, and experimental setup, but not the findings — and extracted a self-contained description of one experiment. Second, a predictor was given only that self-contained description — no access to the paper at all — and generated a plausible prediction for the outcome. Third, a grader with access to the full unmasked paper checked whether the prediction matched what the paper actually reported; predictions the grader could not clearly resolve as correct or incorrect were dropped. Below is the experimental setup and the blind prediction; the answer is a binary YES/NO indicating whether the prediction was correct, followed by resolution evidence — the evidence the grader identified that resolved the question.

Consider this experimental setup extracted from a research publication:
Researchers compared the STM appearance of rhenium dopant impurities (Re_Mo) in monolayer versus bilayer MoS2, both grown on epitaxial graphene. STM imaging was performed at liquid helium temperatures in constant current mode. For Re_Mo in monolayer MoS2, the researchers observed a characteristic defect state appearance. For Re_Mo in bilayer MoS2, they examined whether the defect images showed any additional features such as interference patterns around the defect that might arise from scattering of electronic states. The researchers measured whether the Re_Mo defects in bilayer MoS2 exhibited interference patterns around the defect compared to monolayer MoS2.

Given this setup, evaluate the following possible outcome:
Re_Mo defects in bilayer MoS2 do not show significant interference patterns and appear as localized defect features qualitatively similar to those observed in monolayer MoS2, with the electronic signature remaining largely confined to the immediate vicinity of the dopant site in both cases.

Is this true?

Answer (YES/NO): NO